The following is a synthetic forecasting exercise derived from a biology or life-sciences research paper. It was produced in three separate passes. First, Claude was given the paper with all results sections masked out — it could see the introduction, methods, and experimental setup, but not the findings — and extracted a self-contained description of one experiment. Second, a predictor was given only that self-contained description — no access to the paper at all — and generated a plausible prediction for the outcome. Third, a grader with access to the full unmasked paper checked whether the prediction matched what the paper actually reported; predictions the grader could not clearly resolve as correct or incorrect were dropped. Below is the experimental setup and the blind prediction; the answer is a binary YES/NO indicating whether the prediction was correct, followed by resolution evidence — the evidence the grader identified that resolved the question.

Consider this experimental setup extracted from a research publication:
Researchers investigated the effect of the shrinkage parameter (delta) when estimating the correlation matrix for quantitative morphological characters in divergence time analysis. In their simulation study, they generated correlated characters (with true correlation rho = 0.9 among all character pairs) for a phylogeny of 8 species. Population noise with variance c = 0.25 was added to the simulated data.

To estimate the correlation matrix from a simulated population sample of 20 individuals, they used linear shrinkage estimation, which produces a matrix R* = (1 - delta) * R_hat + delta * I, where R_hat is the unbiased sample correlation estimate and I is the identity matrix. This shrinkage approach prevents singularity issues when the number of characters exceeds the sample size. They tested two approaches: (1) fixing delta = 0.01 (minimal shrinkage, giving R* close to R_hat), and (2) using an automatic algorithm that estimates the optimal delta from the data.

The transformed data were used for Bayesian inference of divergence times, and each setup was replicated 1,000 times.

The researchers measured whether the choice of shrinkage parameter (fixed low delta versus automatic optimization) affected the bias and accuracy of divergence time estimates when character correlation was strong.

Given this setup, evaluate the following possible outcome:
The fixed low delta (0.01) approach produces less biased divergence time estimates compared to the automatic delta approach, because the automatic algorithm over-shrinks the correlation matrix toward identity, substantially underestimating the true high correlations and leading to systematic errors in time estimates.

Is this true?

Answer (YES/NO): NO